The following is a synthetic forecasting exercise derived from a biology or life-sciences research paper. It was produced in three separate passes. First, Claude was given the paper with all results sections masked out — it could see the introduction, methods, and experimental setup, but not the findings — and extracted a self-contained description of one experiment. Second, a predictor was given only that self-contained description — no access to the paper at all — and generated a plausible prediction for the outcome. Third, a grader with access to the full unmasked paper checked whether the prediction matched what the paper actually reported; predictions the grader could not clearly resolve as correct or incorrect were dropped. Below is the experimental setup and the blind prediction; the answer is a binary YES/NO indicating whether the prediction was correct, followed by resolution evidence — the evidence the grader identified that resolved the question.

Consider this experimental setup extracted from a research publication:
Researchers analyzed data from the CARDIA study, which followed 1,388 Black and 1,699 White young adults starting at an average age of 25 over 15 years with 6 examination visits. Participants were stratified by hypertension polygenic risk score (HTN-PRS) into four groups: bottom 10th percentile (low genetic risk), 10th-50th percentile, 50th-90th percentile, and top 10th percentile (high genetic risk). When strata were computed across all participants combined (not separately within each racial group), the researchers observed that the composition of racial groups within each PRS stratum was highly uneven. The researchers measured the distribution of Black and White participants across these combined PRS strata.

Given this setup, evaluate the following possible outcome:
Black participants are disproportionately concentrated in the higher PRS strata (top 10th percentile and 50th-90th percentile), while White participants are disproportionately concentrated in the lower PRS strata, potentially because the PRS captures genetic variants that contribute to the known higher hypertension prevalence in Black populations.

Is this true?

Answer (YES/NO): YES